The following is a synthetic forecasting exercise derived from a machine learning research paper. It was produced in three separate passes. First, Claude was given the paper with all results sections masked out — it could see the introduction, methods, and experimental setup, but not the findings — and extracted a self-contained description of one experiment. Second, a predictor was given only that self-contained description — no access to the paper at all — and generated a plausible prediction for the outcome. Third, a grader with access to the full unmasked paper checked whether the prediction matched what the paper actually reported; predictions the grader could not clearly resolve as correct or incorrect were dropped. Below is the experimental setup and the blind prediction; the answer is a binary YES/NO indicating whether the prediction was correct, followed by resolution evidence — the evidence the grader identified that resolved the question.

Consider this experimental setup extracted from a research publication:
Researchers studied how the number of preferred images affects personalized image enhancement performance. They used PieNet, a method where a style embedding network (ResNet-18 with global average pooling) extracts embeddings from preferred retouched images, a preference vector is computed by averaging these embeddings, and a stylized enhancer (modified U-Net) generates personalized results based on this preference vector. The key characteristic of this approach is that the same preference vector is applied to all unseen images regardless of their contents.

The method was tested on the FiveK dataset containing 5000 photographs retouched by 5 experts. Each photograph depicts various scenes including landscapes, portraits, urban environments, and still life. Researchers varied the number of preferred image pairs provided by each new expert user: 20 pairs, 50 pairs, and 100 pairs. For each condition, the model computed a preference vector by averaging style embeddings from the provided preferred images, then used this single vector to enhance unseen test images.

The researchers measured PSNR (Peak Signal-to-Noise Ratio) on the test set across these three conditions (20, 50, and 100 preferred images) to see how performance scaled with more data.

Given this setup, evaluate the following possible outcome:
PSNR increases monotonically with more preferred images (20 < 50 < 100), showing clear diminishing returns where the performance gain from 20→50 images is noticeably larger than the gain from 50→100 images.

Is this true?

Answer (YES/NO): NO